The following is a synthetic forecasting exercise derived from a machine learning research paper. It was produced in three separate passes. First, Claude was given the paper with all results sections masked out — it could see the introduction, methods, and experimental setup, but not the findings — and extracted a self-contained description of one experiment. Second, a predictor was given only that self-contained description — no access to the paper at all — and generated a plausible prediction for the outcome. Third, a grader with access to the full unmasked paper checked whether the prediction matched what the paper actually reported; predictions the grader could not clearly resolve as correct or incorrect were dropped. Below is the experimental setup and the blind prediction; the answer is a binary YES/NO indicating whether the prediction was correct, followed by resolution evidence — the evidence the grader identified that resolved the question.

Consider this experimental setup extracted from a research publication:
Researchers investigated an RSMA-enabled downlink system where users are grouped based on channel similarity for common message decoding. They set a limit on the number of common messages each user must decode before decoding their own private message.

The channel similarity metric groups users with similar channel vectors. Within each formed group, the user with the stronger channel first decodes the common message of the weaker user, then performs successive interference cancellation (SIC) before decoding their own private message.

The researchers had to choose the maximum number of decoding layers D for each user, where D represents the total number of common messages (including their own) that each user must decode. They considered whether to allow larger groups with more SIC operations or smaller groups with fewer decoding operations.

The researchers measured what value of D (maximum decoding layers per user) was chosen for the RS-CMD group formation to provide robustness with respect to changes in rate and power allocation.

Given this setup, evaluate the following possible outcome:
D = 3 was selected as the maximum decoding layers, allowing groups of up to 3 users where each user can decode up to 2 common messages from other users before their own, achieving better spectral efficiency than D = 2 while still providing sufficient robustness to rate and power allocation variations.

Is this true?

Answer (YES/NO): NO